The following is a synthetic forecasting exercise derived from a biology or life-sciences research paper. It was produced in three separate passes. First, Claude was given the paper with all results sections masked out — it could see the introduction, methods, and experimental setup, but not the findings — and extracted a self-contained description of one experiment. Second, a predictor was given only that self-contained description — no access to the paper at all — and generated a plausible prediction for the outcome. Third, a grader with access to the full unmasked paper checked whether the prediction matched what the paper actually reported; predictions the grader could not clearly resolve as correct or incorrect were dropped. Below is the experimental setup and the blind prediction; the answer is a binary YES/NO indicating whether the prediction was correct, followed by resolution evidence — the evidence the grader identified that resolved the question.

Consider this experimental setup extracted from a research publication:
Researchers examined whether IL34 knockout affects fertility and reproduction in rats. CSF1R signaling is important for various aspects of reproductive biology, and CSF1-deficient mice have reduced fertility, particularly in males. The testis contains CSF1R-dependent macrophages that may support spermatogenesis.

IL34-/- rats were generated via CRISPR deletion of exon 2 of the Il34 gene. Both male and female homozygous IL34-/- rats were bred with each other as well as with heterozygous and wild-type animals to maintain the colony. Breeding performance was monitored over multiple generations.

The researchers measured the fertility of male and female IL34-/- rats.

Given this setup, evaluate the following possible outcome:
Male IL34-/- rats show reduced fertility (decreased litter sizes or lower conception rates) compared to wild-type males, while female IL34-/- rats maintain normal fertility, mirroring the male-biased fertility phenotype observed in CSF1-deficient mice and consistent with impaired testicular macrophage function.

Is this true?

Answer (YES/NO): NO